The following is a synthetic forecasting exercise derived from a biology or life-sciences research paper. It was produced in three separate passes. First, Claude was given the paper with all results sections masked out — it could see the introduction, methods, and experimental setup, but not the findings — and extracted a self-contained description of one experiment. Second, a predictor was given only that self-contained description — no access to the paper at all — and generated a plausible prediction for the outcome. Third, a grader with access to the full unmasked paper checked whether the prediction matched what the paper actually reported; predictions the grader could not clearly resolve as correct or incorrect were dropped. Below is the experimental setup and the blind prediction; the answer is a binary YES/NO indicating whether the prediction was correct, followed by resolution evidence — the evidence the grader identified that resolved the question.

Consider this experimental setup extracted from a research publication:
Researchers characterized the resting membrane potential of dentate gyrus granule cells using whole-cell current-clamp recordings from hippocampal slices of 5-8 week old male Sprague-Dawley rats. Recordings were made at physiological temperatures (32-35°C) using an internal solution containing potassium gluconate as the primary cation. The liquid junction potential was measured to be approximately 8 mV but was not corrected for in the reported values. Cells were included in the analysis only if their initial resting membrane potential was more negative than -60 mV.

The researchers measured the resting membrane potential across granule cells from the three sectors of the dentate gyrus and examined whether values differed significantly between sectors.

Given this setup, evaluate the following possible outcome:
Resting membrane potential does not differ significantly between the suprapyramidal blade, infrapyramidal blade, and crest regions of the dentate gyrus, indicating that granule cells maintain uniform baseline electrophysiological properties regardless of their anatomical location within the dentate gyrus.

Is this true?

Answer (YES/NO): YES